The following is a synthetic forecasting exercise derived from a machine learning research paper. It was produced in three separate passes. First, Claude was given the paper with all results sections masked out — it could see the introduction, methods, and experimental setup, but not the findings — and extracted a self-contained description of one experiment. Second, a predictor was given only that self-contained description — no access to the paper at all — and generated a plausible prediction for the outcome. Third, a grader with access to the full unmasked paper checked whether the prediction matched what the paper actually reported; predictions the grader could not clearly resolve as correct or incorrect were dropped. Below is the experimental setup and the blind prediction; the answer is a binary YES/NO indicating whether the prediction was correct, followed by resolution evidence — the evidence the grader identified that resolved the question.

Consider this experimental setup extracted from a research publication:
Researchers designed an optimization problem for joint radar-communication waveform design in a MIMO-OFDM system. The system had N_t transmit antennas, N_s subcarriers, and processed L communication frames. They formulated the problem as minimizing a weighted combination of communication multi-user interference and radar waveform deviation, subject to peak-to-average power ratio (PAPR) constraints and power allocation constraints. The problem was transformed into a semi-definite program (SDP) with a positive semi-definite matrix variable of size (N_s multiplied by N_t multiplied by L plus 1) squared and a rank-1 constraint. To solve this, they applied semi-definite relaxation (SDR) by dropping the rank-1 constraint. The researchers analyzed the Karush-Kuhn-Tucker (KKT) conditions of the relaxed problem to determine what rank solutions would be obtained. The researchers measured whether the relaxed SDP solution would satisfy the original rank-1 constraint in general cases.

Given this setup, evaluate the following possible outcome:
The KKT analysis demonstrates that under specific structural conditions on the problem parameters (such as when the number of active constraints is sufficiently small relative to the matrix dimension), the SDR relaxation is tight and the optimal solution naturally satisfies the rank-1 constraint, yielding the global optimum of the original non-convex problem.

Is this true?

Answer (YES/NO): NO